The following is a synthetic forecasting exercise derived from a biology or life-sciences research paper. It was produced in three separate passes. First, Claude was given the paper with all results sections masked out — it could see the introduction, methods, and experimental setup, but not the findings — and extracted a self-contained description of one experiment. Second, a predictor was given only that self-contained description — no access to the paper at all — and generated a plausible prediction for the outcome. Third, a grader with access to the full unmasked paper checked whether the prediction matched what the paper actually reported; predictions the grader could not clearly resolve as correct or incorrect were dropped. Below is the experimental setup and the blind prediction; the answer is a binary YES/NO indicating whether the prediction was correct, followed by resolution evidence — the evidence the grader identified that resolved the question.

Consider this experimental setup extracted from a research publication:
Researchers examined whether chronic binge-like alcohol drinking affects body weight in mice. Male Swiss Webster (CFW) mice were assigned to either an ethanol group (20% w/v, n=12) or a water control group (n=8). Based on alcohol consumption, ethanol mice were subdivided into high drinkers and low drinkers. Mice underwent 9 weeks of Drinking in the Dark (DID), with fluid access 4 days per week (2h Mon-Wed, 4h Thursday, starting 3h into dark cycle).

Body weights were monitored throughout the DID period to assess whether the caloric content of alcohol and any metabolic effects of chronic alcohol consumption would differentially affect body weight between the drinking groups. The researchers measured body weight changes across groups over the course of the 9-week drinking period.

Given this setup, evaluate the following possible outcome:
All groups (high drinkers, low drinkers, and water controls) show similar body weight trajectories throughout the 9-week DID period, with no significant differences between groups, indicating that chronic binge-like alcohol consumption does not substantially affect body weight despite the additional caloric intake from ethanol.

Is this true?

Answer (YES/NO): YES